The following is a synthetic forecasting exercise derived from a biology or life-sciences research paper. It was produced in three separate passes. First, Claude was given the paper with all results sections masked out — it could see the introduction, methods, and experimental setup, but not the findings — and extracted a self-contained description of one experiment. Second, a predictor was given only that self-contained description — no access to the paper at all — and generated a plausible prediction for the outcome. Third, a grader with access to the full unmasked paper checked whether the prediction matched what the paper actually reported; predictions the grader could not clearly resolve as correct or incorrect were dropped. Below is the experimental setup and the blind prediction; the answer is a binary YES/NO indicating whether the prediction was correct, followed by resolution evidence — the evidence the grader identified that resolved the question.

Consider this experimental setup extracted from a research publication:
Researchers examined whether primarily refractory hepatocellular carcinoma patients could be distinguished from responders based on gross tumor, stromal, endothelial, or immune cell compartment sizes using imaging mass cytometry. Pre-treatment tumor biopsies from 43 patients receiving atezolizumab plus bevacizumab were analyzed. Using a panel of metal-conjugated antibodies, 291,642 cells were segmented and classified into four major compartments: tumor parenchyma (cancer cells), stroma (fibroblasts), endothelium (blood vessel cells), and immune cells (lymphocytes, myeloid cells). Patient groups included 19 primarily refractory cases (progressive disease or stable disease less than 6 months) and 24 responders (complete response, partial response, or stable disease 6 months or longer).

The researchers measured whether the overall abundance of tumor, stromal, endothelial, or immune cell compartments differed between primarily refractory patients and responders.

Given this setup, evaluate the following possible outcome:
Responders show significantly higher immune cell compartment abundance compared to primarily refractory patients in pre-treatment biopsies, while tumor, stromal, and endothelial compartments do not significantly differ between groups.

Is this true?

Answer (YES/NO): NO